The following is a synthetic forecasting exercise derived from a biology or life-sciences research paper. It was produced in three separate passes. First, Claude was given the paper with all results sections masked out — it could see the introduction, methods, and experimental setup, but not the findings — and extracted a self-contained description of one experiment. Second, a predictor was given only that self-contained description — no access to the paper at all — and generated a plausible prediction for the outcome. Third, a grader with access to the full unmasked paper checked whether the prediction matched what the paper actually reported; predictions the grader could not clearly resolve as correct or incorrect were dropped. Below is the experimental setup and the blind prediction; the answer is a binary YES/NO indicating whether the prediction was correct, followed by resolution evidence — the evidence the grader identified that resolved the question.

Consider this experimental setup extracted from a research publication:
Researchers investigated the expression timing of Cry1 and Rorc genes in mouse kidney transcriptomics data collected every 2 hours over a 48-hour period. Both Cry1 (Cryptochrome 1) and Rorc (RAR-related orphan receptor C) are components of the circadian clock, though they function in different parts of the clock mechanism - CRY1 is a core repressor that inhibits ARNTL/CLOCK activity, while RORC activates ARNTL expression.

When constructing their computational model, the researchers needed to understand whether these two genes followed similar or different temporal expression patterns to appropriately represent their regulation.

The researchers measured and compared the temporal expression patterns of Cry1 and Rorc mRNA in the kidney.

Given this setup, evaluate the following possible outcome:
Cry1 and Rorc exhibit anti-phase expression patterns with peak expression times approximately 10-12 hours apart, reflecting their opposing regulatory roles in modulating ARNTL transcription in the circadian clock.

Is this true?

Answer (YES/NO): NO